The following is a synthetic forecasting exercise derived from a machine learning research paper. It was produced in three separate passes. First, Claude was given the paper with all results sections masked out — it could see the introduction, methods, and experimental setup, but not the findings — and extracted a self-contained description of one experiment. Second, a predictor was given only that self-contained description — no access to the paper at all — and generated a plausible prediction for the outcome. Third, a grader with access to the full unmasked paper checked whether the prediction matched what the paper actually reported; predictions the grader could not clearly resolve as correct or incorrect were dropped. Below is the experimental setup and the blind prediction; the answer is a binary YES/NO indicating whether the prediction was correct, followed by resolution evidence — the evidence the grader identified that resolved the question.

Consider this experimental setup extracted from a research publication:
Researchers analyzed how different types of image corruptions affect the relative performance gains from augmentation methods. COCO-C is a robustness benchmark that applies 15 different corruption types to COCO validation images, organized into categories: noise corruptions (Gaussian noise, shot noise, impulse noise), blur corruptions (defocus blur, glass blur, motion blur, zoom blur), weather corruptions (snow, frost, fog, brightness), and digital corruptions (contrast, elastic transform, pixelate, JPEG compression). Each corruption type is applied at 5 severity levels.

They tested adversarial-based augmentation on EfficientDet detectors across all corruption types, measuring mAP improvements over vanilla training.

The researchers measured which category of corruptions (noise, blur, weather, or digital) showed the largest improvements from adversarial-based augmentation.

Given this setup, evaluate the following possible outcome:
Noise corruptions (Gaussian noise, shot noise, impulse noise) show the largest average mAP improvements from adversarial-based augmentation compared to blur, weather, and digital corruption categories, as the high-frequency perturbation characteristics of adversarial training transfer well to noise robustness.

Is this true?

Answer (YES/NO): YES